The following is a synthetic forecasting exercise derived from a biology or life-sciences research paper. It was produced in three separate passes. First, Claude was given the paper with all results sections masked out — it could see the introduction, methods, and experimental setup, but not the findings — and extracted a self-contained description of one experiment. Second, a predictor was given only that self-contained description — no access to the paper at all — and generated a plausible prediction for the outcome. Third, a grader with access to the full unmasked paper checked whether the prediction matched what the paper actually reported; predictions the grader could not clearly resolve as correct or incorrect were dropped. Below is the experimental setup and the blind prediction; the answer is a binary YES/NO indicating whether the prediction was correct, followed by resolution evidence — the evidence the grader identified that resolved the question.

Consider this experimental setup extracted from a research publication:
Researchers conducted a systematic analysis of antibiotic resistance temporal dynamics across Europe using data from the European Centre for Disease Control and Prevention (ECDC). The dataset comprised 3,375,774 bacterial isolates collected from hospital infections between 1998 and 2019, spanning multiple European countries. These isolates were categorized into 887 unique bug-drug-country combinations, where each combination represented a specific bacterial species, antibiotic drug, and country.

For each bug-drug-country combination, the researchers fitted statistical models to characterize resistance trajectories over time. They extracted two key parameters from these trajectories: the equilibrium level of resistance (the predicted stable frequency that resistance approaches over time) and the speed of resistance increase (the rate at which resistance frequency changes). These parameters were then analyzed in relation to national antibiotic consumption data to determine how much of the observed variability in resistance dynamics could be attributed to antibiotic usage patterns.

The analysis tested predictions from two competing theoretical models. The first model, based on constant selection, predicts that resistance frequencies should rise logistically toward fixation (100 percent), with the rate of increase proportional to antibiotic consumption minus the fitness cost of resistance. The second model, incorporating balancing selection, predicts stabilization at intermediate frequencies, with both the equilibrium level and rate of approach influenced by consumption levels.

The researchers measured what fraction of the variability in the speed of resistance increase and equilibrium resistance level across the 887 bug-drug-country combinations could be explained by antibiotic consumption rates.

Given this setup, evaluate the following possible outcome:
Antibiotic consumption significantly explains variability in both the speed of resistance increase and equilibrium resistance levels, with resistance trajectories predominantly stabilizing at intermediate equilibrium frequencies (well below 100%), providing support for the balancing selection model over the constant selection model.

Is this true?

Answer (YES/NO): YES